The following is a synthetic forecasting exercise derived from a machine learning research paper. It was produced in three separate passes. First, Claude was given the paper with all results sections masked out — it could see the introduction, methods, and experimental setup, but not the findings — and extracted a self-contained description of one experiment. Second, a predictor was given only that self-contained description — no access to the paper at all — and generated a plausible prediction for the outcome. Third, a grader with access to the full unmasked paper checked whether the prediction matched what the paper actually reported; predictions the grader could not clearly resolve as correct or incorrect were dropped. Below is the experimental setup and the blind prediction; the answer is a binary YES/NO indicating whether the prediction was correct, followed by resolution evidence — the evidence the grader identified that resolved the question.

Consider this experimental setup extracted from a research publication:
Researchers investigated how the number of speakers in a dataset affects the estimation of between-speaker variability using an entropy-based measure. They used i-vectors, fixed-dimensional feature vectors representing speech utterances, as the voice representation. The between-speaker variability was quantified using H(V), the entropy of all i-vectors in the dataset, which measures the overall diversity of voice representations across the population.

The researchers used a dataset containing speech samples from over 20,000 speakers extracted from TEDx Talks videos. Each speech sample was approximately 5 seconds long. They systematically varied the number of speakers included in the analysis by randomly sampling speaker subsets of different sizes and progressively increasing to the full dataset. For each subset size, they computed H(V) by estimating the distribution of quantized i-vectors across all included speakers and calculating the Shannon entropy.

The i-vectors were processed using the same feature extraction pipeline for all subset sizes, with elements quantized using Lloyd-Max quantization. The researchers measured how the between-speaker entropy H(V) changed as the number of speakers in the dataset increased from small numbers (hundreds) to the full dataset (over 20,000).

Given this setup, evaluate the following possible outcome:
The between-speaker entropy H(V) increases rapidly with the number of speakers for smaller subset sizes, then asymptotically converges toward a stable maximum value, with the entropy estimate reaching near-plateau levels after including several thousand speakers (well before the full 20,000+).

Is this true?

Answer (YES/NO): YES